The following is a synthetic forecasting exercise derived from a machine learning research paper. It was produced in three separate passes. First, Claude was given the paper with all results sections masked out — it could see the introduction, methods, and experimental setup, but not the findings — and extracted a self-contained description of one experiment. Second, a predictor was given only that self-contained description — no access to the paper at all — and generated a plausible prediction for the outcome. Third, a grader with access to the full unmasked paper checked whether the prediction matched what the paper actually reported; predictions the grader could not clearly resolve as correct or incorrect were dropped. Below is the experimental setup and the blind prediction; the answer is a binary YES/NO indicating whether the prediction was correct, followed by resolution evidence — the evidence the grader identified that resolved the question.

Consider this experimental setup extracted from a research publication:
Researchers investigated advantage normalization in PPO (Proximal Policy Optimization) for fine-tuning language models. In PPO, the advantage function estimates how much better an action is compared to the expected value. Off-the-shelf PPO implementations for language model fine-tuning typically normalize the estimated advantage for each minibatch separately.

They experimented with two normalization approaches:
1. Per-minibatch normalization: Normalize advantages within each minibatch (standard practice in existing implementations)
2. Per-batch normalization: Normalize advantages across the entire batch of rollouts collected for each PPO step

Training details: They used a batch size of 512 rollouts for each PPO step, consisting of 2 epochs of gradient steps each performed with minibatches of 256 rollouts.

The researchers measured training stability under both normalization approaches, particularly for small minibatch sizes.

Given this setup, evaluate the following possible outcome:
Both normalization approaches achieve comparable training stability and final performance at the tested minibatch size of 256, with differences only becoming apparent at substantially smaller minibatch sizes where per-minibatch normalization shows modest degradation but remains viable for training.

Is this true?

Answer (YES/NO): NO